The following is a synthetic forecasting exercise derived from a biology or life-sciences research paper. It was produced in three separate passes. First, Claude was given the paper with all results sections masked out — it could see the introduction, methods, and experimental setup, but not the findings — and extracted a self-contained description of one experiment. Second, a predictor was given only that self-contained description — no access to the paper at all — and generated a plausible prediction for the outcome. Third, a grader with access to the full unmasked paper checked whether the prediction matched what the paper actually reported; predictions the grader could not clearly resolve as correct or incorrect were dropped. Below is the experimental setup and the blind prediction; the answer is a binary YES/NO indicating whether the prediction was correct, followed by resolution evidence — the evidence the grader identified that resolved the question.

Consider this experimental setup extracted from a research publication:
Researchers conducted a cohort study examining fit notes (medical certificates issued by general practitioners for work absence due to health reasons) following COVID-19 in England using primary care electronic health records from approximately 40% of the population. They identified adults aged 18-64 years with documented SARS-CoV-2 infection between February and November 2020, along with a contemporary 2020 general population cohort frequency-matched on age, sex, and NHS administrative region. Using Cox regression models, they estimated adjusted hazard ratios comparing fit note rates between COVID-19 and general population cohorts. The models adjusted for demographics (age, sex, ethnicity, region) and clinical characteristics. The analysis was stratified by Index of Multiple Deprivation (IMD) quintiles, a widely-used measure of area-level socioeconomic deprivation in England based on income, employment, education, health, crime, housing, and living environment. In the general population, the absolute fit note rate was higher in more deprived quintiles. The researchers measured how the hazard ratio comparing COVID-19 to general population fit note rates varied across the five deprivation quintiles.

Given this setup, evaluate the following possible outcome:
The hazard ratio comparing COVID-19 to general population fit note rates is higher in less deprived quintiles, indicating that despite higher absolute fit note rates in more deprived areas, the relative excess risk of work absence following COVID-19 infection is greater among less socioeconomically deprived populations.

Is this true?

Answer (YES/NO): YES